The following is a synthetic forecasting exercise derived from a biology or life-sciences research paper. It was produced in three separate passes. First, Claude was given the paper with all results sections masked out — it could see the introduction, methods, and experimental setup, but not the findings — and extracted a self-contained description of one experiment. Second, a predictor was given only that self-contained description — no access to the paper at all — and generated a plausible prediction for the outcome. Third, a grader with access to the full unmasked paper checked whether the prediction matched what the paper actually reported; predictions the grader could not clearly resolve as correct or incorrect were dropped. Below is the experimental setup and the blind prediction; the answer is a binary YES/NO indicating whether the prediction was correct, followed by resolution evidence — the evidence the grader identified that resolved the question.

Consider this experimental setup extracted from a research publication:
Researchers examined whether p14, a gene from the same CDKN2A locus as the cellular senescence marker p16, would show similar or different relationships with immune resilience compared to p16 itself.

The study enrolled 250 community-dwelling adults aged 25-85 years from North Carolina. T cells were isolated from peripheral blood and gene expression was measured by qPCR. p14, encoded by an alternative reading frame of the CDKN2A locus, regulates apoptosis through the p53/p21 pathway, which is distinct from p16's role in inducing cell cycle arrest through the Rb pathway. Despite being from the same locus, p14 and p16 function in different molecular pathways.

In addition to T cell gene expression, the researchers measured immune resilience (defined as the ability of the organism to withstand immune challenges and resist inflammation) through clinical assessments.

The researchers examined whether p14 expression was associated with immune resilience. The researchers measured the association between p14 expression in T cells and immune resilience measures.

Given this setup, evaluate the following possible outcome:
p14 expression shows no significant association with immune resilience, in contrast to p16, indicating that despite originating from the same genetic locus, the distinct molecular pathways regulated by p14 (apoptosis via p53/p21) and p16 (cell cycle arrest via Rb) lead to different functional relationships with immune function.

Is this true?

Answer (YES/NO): NO